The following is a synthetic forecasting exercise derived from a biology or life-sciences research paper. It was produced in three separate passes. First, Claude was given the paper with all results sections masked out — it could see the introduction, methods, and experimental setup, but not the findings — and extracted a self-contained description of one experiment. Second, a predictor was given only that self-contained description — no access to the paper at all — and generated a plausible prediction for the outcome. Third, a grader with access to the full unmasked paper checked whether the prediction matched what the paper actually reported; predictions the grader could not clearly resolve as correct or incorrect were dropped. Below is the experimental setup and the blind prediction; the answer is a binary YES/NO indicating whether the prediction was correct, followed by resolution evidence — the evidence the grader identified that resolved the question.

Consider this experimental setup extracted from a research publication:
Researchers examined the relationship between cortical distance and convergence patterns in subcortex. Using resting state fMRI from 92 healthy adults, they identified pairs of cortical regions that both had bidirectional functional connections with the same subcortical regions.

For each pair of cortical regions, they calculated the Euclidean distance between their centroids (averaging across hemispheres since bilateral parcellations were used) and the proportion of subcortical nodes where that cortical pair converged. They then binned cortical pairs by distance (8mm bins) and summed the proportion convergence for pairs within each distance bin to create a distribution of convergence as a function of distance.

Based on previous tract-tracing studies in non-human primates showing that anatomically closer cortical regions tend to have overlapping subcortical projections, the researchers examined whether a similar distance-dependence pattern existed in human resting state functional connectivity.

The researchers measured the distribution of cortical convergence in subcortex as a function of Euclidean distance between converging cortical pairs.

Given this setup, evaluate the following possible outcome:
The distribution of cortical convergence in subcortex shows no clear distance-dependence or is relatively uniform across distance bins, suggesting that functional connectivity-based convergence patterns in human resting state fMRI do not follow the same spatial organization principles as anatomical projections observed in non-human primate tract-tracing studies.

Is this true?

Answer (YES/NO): NO